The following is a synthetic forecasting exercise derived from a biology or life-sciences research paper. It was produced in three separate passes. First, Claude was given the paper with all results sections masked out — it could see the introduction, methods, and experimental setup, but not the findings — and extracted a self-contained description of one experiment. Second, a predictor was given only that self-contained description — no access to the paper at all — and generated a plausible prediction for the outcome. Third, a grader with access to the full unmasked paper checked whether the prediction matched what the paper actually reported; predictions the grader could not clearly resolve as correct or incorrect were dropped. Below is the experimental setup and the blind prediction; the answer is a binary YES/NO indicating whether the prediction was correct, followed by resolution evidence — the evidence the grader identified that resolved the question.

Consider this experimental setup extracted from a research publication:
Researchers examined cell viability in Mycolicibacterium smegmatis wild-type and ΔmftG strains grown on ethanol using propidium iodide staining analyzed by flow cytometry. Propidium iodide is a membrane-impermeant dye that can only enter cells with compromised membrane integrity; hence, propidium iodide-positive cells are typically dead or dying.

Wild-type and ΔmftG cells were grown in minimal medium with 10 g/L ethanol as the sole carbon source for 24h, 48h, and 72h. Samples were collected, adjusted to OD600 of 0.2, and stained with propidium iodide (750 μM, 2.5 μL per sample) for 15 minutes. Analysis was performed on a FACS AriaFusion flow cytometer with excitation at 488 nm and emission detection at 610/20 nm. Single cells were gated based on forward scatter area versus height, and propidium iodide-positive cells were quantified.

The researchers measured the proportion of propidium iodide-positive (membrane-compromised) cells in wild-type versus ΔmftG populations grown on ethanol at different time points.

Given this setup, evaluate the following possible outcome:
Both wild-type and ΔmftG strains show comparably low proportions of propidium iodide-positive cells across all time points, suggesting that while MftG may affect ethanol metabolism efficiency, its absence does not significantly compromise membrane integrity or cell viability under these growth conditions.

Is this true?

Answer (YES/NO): YES